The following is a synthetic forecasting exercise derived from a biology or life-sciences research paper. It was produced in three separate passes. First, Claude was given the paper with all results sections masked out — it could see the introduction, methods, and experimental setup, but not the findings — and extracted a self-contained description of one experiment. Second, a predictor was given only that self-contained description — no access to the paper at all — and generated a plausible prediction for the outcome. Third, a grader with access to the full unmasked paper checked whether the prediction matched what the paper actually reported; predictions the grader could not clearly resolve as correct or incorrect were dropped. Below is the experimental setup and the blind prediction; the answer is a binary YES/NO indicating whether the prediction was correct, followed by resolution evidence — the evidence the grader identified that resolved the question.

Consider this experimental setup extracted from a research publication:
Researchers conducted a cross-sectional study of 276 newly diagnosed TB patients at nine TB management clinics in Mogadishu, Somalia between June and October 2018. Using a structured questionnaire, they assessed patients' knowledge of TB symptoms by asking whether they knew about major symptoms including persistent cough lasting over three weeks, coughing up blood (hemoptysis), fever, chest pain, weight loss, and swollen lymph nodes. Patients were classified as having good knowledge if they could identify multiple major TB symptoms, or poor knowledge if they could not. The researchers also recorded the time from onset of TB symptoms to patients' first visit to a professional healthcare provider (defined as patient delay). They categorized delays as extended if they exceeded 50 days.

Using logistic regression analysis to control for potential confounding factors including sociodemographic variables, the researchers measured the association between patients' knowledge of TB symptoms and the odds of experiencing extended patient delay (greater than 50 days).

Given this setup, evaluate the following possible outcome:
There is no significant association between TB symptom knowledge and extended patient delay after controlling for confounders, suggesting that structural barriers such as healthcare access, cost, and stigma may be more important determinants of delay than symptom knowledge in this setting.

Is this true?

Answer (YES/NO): NO